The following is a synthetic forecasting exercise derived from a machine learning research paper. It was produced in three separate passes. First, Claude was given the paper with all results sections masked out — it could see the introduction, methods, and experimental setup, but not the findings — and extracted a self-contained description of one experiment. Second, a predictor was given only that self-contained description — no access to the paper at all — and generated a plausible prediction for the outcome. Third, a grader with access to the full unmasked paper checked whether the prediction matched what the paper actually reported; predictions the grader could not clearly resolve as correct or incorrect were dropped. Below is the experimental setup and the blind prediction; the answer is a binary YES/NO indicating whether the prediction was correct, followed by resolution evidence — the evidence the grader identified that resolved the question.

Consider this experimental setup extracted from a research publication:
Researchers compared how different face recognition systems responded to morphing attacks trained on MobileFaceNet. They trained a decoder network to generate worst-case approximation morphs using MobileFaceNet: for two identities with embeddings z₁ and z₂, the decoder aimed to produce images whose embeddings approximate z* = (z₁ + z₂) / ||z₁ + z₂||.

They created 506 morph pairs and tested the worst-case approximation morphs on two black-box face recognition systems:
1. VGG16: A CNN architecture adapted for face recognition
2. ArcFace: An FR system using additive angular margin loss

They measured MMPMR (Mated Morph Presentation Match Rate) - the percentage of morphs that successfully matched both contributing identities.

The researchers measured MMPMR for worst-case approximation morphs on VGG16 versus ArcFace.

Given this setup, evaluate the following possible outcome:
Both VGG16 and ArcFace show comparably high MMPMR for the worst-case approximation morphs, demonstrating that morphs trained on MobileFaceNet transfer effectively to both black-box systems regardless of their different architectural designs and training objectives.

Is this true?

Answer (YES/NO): NO